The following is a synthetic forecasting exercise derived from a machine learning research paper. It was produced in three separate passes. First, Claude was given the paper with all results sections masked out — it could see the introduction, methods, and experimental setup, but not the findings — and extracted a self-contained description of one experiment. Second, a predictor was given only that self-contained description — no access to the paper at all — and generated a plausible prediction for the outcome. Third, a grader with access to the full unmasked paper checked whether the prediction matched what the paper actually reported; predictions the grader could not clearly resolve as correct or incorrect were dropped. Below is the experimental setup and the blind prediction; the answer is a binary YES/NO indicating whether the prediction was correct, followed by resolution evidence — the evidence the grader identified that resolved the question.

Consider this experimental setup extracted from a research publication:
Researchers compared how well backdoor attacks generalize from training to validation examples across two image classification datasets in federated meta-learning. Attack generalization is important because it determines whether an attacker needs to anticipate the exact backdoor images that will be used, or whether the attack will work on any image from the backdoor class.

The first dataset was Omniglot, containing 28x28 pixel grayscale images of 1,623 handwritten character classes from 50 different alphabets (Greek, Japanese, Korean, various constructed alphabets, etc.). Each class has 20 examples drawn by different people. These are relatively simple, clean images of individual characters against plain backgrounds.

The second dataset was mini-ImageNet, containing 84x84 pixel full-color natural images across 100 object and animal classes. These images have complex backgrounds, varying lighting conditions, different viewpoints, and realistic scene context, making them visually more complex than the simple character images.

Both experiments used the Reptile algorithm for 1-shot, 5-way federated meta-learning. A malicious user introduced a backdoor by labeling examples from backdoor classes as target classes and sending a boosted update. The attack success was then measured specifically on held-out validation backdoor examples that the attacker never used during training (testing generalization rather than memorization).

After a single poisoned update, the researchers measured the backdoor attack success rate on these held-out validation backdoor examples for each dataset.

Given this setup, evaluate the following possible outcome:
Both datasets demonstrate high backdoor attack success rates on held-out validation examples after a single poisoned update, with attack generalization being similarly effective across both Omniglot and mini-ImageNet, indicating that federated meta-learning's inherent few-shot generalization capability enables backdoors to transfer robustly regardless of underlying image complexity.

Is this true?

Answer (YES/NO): NO